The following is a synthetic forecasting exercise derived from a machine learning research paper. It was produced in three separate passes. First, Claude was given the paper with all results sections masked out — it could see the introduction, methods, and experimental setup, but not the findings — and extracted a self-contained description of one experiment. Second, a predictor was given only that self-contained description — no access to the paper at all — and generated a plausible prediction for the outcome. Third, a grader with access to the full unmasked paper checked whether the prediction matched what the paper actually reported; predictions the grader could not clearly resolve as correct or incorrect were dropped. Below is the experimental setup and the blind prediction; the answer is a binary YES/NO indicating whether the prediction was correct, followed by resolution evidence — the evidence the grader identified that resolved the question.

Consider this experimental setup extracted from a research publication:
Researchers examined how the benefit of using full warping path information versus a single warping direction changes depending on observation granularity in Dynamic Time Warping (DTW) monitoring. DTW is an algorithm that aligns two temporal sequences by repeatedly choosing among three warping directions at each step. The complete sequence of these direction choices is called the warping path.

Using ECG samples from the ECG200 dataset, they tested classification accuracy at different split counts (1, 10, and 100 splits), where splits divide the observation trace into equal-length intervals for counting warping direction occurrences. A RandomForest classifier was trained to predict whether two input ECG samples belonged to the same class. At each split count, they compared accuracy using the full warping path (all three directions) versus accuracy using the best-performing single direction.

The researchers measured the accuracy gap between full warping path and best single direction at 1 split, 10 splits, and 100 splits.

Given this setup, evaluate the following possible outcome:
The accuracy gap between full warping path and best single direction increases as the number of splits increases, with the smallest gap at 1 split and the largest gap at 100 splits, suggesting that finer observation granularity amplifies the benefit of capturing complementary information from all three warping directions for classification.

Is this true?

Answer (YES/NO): NO